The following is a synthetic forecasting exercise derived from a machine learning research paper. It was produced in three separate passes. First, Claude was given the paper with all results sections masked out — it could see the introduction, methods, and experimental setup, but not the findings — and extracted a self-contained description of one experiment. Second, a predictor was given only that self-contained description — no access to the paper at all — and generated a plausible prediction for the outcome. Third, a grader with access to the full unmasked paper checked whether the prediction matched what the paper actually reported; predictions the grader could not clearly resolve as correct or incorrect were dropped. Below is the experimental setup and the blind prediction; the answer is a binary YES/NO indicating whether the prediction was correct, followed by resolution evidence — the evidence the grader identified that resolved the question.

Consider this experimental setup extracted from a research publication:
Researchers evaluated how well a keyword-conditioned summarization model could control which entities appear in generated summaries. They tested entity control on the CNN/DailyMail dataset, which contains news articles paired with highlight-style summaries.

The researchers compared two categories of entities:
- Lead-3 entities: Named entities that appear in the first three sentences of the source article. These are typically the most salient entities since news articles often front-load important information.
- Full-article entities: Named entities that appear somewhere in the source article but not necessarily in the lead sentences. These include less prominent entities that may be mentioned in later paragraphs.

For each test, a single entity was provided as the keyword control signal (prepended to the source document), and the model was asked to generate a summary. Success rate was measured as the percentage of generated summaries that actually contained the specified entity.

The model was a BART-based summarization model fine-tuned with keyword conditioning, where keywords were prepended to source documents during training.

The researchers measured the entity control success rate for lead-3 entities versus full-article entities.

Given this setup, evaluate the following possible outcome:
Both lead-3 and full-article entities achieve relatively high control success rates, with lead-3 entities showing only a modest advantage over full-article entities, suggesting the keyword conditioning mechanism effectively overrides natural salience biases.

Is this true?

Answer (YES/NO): YES